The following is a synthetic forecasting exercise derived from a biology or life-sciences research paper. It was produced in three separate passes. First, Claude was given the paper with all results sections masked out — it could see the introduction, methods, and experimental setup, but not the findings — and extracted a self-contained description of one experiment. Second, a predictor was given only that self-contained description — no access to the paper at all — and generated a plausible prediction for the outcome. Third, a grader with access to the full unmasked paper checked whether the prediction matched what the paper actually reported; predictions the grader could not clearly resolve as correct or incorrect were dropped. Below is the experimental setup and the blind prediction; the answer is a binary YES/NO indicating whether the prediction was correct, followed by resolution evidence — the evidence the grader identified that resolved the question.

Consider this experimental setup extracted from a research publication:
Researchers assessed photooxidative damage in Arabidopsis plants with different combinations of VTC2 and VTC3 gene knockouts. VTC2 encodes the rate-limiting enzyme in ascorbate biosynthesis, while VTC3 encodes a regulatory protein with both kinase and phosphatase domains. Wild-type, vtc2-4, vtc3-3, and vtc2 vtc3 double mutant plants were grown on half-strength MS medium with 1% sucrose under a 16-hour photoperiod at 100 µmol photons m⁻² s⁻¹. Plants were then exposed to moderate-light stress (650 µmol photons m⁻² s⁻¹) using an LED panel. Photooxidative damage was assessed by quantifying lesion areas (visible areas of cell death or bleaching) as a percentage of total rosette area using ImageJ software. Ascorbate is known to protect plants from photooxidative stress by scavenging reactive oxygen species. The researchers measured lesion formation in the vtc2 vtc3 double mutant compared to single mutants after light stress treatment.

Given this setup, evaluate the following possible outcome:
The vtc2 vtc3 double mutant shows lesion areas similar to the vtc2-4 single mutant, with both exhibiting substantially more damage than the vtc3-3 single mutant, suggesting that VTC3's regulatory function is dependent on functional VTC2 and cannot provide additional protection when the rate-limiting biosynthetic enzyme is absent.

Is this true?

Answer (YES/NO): NO